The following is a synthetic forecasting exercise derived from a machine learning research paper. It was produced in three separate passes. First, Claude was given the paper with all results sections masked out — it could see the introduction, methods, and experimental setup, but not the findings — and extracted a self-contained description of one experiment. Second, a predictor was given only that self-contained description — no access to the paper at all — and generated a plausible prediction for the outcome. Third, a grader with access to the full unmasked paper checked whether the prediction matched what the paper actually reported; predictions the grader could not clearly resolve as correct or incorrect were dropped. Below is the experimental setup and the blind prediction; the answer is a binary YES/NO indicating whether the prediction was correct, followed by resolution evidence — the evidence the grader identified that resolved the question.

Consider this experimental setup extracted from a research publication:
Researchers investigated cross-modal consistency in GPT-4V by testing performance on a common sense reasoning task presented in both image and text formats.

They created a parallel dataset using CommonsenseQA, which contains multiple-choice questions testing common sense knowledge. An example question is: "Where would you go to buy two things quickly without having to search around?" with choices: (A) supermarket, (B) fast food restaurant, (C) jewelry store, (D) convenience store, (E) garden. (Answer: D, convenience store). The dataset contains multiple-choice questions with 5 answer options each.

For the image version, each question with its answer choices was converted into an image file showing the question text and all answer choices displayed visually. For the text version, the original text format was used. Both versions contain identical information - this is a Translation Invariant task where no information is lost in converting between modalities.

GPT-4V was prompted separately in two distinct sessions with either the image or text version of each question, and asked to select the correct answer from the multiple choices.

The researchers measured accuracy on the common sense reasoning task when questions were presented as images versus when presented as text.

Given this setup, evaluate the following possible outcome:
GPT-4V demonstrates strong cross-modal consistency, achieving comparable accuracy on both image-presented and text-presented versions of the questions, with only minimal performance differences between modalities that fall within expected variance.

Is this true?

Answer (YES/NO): YES